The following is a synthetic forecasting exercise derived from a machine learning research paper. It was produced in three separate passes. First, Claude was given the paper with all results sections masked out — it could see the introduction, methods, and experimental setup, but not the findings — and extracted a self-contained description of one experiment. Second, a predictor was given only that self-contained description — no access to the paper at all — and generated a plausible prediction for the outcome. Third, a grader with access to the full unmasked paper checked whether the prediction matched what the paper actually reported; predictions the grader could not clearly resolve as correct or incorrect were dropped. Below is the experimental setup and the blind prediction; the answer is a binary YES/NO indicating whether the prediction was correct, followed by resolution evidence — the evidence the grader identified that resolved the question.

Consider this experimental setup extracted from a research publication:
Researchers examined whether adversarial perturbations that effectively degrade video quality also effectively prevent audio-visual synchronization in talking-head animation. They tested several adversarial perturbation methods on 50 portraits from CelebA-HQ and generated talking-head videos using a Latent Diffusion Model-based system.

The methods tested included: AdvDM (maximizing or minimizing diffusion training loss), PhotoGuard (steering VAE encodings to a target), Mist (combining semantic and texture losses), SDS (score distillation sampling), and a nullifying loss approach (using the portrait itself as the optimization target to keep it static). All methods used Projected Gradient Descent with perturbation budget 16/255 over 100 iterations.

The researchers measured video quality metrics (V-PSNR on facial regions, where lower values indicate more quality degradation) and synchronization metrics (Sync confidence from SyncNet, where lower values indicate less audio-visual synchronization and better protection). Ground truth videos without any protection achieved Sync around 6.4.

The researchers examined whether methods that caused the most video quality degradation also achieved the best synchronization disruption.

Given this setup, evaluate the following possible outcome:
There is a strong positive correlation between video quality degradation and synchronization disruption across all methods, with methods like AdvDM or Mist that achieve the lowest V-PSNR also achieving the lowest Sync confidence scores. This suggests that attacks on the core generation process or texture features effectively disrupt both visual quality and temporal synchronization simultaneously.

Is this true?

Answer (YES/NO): NO